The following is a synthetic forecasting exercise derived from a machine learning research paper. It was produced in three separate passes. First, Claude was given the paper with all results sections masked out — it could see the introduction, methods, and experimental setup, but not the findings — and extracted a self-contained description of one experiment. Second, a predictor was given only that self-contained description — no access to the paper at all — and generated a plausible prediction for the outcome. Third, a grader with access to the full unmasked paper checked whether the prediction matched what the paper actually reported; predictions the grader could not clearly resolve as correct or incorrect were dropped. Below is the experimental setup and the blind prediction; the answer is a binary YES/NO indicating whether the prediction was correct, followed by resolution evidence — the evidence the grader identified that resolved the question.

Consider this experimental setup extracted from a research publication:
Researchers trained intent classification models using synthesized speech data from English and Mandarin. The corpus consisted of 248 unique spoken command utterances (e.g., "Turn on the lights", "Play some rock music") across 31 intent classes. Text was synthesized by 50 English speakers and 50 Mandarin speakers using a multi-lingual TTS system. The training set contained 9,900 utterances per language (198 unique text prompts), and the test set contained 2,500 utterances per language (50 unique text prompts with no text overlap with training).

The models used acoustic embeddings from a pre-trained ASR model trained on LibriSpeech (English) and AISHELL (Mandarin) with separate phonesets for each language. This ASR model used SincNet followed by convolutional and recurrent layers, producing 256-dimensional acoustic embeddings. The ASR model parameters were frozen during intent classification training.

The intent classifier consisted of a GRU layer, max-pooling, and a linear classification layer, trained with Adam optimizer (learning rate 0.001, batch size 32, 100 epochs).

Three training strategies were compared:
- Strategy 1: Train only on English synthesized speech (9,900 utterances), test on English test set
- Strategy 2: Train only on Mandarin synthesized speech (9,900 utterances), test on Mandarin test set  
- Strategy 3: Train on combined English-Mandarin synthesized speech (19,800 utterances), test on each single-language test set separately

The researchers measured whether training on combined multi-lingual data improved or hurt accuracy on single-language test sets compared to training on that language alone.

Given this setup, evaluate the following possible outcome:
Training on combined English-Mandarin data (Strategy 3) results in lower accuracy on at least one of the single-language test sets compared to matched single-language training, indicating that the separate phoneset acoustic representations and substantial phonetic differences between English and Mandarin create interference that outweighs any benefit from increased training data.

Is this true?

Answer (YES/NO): YES